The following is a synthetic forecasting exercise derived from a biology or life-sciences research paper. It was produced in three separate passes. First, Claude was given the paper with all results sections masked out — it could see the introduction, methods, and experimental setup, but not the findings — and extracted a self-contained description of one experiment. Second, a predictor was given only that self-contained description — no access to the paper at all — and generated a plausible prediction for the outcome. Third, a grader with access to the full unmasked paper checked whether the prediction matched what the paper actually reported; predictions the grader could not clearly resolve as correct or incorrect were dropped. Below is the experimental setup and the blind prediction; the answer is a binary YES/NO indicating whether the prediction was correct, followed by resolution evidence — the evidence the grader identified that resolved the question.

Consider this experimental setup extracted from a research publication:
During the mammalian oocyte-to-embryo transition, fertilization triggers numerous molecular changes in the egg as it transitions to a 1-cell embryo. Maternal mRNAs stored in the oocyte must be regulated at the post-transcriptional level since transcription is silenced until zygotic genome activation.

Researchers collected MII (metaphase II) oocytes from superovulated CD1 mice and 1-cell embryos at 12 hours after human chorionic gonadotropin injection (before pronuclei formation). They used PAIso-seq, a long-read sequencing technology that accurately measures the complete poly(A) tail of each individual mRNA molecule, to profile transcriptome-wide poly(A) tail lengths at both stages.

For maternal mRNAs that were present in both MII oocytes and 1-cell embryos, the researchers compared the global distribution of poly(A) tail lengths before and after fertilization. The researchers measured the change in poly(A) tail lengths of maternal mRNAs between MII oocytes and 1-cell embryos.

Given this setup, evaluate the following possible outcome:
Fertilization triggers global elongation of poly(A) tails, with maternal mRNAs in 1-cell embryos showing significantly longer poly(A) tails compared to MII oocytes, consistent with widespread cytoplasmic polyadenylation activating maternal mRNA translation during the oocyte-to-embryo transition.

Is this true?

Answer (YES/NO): YES